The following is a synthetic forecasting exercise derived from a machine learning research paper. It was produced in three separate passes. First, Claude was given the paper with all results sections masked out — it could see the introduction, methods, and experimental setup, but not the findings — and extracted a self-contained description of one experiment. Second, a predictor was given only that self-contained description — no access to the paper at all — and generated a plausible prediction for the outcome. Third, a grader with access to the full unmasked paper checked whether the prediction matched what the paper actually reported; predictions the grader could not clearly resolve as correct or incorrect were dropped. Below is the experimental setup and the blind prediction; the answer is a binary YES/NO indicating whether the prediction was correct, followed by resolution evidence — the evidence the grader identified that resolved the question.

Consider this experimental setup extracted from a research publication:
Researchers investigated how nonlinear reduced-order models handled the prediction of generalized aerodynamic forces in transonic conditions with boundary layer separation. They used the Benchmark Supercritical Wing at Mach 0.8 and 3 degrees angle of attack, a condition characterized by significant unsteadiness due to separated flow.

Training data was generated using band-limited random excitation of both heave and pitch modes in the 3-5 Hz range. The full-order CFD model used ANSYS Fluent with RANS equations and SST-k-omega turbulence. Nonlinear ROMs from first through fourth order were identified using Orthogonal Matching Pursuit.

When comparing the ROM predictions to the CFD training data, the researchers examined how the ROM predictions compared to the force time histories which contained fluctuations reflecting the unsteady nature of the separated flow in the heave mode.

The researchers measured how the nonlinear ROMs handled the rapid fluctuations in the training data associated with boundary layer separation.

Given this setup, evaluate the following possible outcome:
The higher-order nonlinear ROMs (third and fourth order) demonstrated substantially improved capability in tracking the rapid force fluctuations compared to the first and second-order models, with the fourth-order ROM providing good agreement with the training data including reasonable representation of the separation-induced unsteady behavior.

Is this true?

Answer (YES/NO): NO